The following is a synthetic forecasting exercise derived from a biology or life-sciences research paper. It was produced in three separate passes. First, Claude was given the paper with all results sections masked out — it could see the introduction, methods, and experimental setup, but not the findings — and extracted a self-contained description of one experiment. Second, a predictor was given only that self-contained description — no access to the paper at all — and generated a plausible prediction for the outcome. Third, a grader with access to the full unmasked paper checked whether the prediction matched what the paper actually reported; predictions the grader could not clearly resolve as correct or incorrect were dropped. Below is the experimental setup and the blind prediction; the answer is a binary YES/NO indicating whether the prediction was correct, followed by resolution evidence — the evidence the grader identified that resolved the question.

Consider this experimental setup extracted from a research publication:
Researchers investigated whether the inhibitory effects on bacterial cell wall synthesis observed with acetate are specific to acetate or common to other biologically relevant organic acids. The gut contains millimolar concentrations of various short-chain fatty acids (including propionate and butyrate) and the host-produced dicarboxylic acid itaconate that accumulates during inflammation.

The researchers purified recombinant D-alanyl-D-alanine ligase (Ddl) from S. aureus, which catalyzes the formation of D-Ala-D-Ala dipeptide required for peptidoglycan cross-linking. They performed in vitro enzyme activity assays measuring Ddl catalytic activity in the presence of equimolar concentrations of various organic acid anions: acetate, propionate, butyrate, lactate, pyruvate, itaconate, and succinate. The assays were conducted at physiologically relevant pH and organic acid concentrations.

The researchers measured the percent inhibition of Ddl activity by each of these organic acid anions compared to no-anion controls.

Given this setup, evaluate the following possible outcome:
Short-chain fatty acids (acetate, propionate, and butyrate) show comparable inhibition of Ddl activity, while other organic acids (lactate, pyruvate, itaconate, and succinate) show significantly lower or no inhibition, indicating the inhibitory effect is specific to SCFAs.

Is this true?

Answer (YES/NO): NO